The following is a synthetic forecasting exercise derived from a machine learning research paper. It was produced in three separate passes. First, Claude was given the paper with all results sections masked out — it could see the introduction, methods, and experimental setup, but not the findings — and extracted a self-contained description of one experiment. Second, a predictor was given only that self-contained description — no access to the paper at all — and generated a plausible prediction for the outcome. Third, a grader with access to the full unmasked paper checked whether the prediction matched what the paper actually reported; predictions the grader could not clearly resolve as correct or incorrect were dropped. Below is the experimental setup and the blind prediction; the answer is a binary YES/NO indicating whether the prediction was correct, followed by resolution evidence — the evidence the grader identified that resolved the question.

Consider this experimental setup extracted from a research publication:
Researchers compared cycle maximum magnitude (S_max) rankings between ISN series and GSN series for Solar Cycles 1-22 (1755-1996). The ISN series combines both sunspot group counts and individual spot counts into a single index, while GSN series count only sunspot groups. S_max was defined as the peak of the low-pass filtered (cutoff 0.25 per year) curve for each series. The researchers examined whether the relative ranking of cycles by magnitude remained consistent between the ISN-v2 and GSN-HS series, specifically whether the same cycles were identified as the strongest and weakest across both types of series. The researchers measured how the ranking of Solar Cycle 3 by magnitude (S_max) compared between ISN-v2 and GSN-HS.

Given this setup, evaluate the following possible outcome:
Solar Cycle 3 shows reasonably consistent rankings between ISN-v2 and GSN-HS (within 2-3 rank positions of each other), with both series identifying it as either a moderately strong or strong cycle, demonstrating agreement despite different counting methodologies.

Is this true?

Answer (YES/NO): NO